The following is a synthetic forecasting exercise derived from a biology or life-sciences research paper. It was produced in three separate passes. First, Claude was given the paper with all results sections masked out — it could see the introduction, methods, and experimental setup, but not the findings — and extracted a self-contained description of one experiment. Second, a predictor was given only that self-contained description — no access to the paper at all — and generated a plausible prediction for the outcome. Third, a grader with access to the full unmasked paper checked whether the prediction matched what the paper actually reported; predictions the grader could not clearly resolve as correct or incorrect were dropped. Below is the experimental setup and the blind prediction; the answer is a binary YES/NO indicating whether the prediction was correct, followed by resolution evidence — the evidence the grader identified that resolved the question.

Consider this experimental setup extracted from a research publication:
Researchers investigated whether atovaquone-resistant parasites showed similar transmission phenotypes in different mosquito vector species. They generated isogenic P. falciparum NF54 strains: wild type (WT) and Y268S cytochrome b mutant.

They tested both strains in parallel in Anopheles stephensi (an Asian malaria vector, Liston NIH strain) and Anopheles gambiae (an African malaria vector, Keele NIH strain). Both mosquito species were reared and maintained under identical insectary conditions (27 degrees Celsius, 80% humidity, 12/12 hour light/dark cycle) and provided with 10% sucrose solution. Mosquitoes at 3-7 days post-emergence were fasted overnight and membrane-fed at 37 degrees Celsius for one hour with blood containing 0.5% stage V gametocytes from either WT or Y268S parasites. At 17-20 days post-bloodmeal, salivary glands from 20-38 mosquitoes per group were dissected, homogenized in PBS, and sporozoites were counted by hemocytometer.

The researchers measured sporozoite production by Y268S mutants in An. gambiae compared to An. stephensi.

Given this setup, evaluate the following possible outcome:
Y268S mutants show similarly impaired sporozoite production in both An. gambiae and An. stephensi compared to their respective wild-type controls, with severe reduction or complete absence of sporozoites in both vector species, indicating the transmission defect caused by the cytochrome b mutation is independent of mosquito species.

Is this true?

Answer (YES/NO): YES